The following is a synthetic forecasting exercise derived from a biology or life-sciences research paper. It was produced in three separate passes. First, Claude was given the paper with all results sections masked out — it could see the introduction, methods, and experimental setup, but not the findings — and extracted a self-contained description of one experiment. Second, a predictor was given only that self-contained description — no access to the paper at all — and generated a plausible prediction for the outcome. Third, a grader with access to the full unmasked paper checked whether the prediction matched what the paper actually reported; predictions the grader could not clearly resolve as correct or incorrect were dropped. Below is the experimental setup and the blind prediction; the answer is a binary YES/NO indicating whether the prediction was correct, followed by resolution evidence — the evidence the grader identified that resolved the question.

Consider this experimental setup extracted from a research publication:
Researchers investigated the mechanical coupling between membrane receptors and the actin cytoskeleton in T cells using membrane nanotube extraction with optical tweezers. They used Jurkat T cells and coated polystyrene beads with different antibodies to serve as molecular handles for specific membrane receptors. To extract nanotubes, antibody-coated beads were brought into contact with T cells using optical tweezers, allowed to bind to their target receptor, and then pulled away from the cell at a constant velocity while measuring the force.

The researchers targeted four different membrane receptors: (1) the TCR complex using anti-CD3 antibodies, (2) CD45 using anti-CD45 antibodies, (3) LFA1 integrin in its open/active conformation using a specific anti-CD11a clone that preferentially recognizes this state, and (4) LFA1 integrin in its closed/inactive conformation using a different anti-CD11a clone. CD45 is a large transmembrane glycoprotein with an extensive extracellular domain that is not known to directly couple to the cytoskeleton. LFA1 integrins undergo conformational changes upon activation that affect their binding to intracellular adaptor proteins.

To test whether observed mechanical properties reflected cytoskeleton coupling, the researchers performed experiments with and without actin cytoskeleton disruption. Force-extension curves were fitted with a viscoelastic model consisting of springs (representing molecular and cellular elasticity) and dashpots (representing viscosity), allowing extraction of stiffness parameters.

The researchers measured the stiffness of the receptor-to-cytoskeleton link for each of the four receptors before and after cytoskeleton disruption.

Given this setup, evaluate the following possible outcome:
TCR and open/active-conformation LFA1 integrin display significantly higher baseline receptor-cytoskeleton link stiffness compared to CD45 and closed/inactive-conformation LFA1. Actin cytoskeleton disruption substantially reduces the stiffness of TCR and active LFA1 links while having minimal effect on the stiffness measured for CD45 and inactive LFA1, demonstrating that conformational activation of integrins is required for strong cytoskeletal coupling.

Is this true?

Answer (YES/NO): NO